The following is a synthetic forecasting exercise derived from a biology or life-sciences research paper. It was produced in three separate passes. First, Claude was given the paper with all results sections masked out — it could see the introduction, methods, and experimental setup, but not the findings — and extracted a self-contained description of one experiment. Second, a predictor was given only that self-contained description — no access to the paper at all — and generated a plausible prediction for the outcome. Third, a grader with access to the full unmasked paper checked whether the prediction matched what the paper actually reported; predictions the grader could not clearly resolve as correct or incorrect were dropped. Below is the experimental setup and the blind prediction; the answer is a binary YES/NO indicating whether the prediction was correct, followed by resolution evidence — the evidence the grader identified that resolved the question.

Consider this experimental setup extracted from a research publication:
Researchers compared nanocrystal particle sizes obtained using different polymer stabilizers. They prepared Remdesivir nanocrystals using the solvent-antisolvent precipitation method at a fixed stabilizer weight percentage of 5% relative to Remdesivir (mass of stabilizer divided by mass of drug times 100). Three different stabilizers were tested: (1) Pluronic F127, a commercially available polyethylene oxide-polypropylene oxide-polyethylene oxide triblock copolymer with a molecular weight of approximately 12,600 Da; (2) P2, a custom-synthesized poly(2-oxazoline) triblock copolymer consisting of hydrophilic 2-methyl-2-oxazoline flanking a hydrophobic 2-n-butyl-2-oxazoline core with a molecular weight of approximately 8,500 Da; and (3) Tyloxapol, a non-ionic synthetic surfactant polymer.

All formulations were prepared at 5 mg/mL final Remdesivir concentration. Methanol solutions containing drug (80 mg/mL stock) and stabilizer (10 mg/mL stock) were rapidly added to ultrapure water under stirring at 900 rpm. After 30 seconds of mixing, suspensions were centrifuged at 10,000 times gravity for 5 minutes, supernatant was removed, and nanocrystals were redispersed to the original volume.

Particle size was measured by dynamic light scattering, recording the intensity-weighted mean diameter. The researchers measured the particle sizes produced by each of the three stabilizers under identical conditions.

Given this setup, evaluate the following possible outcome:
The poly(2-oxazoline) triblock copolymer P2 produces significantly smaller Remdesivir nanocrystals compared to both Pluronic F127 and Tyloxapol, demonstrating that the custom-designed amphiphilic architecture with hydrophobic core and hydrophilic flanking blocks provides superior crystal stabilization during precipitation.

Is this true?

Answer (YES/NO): NO